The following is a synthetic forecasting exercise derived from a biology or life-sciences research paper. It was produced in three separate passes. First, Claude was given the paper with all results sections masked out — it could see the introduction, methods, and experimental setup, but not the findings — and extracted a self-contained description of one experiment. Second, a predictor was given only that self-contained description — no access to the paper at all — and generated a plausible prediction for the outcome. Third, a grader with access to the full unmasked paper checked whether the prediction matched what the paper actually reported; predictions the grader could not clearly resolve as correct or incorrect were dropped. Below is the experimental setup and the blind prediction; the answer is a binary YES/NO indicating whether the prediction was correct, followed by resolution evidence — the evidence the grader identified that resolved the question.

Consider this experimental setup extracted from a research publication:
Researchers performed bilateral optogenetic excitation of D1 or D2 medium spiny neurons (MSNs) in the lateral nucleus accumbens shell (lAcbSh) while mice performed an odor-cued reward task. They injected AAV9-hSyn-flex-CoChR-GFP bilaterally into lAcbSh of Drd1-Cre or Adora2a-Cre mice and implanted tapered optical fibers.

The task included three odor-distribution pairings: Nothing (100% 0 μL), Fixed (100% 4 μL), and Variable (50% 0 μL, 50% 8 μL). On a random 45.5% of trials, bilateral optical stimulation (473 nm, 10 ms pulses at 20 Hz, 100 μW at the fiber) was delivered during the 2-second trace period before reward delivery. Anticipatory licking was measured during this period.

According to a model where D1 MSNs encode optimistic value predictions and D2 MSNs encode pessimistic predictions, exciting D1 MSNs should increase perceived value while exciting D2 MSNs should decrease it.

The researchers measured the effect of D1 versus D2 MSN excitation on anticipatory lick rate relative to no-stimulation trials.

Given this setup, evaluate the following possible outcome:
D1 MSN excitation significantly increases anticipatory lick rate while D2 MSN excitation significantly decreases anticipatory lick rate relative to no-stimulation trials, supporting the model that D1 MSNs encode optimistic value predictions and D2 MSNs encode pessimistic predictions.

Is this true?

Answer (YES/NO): YES